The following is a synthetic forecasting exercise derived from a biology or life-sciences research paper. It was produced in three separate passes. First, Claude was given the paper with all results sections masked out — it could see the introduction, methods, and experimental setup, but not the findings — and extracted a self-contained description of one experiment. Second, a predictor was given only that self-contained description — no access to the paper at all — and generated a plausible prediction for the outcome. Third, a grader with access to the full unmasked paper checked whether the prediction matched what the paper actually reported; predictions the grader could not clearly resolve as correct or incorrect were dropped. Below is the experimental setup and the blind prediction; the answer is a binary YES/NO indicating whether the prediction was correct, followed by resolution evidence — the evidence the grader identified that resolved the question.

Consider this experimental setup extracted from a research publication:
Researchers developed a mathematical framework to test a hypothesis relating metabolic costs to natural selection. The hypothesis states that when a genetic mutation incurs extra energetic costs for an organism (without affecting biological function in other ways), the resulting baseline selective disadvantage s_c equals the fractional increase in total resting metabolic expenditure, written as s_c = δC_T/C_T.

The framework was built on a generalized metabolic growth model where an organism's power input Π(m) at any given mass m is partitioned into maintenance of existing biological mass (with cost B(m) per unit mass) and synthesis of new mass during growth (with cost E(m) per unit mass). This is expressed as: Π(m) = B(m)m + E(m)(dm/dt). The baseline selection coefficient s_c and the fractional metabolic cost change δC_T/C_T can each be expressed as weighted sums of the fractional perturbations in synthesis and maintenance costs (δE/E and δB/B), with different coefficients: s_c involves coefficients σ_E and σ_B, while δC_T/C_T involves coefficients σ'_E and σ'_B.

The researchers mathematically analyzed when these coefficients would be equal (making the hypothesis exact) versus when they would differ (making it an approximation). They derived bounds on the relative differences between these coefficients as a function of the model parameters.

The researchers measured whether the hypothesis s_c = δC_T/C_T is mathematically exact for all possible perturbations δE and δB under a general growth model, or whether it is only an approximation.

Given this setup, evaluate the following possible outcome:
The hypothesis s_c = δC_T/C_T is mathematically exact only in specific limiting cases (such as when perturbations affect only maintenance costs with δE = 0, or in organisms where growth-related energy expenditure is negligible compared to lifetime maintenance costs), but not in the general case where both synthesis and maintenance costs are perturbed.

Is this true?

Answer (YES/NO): NO